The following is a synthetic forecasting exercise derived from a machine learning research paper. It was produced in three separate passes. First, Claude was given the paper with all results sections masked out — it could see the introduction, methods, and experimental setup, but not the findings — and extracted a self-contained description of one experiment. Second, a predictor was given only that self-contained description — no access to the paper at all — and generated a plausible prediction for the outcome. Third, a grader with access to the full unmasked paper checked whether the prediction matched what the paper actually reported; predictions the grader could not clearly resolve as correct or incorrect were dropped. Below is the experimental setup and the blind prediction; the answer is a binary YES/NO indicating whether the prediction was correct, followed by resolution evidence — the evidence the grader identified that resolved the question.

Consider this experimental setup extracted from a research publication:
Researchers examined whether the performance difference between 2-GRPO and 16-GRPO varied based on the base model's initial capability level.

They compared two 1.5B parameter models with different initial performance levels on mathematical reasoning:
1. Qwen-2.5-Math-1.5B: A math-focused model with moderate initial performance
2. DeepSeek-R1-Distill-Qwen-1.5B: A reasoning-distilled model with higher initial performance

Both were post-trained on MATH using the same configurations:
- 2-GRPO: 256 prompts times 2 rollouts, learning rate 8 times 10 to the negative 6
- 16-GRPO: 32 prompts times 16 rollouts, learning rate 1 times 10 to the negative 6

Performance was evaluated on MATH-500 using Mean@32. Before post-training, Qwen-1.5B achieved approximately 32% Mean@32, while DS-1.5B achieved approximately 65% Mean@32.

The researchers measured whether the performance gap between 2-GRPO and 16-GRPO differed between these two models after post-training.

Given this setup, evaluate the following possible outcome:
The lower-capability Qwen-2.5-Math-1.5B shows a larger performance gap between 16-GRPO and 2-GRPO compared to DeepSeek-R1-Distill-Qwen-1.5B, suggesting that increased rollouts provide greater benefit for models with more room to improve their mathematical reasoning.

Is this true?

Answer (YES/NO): NO